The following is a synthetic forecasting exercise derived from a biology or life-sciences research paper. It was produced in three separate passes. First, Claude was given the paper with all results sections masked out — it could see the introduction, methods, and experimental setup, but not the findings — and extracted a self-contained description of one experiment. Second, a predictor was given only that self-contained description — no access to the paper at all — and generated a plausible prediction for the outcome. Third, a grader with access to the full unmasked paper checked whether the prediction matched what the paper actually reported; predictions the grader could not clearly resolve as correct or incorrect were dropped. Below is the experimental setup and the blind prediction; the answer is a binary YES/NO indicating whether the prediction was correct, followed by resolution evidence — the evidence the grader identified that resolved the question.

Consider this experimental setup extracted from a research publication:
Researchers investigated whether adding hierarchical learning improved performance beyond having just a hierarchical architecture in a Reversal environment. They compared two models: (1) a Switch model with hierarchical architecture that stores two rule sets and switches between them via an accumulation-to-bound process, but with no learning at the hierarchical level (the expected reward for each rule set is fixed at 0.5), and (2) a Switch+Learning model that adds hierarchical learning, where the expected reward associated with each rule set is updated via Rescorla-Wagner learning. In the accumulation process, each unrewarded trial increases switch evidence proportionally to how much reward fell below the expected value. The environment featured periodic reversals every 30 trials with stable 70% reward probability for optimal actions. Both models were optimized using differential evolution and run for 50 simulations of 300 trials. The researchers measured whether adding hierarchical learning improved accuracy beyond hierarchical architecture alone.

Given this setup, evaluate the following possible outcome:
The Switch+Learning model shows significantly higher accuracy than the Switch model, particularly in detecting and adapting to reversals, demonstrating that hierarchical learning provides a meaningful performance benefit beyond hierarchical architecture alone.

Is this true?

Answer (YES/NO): YES